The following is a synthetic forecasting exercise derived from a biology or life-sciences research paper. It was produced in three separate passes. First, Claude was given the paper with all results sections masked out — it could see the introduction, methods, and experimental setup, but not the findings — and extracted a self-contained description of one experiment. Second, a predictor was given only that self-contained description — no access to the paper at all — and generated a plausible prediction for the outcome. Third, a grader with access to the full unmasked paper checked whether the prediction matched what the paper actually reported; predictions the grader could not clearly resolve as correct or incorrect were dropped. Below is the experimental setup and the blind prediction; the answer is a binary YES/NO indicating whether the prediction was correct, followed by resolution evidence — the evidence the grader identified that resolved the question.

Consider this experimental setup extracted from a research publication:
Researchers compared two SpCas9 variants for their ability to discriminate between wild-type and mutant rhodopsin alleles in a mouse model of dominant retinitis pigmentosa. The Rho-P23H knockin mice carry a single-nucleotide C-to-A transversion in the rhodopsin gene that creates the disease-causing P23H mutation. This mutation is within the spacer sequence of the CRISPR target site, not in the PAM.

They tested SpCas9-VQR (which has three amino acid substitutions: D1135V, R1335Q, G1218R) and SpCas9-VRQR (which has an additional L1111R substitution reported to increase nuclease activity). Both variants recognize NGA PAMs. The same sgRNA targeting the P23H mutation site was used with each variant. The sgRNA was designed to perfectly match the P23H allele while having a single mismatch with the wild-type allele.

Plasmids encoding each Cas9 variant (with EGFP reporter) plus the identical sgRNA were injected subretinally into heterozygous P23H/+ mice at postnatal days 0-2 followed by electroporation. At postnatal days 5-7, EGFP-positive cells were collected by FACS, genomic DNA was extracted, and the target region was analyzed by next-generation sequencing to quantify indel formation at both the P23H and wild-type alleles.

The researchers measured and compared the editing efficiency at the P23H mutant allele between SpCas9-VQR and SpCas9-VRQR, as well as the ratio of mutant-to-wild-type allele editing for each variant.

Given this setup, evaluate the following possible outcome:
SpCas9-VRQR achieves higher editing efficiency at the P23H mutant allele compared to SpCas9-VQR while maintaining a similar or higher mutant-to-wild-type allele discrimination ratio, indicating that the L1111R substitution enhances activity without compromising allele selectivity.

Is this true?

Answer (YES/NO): NO